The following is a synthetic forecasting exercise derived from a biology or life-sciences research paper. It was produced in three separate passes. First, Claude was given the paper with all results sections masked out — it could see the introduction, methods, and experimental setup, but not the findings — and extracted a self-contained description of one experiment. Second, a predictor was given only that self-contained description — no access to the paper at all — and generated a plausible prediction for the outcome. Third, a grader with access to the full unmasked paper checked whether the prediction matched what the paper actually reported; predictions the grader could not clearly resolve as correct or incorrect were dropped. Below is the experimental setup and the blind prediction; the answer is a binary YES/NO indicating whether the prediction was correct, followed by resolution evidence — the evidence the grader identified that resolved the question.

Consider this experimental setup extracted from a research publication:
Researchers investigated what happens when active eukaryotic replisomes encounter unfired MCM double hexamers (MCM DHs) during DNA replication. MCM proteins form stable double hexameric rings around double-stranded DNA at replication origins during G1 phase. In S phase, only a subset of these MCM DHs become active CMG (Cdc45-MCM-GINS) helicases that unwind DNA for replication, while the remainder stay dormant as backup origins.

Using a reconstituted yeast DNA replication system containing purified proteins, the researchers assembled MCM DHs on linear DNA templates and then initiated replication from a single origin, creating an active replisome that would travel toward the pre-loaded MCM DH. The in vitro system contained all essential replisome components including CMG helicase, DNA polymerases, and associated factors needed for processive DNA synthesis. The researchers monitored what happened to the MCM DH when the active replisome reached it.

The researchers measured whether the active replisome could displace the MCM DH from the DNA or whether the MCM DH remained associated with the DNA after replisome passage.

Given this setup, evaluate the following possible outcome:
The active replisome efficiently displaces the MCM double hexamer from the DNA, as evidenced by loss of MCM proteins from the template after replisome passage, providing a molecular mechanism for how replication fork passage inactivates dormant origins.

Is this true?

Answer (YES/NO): NO